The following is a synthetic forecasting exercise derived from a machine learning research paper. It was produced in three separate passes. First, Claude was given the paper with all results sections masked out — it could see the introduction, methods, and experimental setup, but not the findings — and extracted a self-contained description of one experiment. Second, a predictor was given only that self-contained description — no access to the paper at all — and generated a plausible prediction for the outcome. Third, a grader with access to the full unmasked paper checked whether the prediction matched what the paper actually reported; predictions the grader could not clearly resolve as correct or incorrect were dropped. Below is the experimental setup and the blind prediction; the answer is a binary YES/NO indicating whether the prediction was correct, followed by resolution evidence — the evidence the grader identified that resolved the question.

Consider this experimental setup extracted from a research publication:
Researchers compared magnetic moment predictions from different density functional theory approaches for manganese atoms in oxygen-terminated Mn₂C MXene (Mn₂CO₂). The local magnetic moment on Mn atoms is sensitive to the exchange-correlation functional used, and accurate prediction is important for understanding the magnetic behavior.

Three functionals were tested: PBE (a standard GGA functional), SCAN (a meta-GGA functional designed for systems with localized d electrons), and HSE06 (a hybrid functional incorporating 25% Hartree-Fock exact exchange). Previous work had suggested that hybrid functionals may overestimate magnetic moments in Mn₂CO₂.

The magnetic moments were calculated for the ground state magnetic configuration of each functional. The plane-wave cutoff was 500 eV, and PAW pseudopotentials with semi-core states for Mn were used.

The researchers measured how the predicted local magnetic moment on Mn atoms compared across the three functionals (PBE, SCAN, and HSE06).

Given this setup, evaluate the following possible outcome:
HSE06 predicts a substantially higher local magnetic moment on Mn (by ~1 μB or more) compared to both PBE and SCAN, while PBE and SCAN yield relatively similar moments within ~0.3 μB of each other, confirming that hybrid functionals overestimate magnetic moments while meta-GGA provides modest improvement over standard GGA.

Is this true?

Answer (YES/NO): NO